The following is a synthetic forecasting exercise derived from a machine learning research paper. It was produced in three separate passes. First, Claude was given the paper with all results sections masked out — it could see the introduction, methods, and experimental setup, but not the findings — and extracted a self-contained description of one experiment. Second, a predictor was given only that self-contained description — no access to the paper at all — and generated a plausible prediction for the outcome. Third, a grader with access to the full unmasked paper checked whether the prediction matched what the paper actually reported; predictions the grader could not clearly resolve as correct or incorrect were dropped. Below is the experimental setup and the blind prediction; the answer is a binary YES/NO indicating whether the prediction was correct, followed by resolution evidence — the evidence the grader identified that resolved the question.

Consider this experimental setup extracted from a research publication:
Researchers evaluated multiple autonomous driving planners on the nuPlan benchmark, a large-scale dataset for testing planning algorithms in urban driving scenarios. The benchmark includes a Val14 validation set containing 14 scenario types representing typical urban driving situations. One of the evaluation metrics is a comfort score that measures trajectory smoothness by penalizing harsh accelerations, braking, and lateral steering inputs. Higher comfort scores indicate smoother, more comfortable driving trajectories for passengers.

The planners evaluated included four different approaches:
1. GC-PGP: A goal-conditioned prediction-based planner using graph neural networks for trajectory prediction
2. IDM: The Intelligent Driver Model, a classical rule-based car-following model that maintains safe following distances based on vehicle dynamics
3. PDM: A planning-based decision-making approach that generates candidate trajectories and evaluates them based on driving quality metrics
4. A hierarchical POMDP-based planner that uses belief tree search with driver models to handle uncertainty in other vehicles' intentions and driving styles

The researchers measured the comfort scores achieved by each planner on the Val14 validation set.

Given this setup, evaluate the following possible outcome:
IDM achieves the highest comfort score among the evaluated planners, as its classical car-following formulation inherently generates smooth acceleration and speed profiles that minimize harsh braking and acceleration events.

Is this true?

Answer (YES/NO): NO